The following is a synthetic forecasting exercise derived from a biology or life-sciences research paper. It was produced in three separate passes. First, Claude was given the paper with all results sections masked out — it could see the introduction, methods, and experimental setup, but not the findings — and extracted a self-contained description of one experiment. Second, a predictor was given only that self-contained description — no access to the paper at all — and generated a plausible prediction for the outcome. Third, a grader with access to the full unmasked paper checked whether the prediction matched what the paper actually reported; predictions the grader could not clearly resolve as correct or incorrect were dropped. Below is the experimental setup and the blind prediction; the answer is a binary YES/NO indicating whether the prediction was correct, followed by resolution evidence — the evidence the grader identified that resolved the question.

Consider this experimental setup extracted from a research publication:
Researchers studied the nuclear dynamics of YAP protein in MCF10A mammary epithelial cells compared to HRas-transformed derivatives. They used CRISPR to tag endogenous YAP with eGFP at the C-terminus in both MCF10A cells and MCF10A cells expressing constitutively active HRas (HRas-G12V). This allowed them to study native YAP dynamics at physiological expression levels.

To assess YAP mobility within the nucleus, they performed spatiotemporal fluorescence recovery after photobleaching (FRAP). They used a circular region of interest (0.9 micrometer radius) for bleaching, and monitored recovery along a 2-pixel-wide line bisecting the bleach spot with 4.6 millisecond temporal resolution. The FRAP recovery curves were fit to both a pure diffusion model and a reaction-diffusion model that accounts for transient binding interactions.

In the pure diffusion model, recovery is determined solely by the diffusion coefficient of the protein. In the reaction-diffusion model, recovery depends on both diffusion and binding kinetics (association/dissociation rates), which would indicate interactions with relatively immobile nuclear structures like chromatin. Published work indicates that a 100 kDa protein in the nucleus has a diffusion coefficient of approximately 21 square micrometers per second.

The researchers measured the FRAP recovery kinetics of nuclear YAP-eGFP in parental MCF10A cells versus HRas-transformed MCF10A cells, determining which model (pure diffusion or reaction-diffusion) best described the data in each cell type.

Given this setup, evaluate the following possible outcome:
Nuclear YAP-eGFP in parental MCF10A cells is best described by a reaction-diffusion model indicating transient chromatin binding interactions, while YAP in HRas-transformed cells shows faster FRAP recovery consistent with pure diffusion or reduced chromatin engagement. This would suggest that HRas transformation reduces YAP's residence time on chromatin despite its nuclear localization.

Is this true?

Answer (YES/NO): YES